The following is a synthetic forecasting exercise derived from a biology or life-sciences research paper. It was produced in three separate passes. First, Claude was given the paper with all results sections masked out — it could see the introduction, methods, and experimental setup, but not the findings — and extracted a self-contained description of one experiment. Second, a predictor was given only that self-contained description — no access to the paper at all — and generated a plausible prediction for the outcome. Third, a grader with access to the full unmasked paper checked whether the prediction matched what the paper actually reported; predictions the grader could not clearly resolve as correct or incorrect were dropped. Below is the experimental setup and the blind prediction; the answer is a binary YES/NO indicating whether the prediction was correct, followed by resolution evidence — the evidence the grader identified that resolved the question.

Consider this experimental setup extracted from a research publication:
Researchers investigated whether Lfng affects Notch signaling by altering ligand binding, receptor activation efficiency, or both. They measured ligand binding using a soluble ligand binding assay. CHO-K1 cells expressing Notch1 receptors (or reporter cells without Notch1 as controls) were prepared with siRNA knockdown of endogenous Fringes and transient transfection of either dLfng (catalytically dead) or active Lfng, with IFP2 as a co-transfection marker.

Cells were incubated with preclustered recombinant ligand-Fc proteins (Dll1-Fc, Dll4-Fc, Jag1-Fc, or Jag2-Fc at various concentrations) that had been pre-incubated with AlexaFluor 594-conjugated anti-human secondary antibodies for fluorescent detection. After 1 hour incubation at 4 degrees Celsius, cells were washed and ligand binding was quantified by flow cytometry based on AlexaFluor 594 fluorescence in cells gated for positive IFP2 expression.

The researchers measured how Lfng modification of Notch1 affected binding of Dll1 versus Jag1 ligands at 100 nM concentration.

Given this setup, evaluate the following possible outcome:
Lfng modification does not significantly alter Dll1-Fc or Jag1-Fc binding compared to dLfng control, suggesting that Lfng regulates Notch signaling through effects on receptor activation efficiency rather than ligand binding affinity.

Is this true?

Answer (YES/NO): NO